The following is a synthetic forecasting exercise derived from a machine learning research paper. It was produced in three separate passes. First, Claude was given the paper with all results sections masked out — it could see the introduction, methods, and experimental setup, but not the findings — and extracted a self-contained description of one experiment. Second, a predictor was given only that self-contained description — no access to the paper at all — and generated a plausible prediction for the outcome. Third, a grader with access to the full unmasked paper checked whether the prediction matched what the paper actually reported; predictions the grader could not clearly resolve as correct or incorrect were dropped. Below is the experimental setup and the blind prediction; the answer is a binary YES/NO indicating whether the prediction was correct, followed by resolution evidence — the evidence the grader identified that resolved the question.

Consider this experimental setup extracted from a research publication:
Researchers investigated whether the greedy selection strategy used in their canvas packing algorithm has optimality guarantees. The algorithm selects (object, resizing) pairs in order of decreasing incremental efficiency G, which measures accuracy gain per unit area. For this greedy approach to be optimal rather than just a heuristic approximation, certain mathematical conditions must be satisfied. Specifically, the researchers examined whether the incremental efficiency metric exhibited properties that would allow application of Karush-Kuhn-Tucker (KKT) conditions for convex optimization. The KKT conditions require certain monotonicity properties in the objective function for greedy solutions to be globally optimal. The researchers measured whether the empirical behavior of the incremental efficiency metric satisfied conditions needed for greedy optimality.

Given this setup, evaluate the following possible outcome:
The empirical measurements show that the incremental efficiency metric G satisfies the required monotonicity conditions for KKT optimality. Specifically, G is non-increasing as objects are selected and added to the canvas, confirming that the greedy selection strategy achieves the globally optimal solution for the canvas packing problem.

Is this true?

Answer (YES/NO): NO